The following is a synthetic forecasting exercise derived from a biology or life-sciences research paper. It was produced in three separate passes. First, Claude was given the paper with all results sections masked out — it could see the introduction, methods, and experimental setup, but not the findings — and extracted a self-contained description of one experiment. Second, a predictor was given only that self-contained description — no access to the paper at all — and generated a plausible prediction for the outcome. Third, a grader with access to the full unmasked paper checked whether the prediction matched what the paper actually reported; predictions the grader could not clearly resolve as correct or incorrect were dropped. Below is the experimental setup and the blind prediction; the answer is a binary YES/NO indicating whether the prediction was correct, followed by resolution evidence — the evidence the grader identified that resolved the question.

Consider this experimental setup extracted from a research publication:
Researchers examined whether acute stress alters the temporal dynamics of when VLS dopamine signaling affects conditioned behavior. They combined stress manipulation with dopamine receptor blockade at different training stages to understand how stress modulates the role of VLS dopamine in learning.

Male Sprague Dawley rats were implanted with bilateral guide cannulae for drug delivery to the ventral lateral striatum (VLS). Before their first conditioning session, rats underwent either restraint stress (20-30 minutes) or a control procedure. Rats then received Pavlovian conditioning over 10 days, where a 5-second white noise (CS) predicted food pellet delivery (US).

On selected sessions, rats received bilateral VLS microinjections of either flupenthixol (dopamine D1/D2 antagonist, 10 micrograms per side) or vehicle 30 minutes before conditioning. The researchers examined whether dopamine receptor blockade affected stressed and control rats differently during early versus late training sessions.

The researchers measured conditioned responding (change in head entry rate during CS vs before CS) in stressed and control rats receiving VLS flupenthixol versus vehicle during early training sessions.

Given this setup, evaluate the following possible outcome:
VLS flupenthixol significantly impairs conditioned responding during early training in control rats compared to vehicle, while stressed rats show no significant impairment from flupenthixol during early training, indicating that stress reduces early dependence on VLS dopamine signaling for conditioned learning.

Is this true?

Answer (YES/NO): NO